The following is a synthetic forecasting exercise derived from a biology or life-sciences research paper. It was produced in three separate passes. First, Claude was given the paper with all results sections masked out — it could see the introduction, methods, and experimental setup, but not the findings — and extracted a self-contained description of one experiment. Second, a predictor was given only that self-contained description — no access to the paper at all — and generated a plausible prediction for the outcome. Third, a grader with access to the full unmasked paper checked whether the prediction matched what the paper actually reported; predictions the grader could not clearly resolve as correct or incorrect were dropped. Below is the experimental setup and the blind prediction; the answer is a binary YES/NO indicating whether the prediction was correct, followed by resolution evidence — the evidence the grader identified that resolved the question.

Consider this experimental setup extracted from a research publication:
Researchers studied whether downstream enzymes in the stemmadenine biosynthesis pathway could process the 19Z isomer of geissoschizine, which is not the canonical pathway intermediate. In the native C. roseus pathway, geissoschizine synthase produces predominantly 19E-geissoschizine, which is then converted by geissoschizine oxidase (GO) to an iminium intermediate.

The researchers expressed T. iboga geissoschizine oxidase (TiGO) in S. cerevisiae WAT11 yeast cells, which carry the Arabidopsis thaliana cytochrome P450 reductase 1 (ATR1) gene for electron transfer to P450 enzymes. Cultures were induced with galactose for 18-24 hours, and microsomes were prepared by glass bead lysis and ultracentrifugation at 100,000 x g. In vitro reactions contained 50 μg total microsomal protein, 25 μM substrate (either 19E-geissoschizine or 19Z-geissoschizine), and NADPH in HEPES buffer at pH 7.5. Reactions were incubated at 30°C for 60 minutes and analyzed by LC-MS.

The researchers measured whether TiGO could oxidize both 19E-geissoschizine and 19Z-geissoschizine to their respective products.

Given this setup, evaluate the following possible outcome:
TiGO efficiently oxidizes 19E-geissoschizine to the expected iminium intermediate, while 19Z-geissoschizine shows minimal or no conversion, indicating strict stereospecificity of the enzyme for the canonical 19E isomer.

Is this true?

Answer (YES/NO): NO